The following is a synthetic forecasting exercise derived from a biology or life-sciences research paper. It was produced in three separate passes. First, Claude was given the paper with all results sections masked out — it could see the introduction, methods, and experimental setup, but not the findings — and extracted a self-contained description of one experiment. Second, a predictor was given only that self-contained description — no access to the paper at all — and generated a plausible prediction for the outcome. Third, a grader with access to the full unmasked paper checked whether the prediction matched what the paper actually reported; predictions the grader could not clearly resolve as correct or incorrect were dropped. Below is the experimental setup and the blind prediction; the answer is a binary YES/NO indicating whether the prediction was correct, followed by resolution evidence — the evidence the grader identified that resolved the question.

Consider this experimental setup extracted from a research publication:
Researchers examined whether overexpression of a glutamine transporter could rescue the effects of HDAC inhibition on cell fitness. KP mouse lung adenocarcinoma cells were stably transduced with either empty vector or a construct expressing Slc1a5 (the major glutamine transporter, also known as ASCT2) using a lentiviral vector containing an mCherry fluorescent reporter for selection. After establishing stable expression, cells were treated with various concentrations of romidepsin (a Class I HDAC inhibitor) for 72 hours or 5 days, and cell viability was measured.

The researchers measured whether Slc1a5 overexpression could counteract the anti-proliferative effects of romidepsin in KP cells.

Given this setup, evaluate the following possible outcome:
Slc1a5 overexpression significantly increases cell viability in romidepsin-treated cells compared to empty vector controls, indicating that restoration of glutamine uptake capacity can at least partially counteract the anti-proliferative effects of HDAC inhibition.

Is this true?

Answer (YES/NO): YES